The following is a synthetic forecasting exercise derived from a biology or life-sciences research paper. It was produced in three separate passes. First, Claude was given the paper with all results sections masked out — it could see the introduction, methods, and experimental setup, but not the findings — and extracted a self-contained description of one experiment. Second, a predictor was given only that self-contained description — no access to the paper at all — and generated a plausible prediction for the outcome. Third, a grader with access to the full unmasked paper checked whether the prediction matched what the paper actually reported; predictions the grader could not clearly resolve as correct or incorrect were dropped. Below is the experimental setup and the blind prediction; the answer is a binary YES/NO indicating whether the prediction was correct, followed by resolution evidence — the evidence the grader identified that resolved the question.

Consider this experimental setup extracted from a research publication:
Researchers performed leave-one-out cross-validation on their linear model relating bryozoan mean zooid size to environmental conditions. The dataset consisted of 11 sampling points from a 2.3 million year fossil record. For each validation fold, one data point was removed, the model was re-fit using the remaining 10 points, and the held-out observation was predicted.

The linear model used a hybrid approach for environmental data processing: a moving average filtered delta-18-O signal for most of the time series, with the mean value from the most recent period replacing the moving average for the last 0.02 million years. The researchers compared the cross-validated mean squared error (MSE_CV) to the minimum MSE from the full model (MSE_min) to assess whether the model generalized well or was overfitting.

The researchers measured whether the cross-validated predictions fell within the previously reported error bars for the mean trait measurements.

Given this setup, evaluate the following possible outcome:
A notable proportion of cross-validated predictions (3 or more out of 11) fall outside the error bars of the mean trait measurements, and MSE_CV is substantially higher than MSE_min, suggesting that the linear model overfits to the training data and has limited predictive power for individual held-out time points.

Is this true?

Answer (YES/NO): NO